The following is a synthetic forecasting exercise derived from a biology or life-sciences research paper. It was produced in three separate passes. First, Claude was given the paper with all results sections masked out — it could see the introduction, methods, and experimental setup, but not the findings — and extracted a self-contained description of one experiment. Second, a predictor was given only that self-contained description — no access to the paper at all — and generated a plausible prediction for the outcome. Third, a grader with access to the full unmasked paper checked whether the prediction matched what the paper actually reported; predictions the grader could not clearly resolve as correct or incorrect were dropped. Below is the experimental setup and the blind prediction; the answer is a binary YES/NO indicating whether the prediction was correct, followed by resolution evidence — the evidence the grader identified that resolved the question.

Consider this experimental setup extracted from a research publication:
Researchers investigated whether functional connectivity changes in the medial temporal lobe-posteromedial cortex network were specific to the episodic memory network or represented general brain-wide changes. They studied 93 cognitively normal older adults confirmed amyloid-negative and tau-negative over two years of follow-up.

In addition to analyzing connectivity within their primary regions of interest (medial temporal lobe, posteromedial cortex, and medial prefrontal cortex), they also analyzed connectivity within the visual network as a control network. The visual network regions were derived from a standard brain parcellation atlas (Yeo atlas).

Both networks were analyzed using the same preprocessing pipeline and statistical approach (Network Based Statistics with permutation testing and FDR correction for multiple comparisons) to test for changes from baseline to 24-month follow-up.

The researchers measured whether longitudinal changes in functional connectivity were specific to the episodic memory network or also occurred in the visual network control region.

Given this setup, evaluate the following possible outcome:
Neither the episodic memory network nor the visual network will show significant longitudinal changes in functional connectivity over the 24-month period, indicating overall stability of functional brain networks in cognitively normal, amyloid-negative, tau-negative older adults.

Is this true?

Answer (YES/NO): NO